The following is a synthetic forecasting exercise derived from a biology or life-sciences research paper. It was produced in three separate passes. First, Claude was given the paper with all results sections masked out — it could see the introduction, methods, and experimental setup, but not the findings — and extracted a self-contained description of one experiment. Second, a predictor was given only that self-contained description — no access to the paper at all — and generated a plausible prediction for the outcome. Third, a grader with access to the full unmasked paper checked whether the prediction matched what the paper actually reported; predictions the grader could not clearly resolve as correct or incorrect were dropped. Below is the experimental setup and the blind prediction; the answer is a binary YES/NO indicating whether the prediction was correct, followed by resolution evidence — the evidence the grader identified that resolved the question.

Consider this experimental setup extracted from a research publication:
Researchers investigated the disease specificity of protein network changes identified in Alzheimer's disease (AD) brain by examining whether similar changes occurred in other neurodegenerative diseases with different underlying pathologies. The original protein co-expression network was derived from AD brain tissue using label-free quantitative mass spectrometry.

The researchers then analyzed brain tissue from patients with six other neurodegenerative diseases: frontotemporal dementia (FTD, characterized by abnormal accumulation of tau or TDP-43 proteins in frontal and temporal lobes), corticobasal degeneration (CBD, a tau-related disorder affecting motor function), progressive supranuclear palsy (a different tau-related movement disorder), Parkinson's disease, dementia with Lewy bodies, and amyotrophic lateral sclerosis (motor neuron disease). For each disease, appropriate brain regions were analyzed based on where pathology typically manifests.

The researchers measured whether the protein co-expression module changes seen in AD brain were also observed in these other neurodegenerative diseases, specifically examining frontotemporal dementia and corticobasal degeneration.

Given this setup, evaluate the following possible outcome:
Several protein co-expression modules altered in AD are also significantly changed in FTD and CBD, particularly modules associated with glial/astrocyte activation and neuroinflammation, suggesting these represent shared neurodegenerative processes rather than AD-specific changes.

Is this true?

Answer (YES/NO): YES